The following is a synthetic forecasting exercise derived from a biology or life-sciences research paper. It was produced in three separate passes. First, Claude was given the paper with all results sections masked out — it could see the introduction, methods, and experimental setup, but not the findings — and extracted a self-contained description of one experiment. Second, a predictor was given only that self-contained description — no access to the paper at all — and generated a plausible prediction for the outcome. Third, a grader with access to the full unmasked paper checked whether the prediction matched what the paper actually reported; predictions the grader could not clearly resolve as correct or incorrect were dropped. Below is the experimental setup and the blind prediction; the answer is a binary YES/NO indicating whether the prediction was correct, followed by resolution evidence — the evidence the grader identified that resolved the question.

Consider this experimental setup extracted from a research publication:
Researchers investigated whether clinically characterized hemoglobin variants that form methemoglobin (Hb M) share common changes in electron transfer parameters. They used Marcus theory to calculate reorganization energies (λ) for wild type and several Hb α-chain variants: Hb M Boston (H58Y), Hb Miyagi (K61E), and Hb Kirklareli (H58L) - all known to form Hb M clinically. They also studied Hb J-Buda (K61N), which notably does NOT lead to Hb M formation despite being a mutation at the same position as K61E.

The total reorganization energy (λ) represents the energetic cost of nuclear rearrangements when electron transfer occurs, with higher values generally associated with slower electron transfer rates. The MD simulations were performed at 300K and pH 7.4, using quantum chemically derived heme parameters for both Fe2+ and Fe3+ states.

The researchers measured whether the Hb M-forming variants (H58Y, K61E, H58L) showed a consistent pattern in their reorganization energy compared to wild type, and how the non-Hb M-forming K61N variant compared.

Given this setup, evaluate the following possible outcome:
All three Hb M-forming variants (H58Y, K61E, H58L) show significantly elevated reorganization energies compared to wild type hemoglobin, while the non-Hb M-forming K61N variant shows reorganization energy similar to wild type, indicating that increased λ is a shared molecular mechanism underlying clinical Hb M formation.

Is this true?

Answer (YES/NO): YES